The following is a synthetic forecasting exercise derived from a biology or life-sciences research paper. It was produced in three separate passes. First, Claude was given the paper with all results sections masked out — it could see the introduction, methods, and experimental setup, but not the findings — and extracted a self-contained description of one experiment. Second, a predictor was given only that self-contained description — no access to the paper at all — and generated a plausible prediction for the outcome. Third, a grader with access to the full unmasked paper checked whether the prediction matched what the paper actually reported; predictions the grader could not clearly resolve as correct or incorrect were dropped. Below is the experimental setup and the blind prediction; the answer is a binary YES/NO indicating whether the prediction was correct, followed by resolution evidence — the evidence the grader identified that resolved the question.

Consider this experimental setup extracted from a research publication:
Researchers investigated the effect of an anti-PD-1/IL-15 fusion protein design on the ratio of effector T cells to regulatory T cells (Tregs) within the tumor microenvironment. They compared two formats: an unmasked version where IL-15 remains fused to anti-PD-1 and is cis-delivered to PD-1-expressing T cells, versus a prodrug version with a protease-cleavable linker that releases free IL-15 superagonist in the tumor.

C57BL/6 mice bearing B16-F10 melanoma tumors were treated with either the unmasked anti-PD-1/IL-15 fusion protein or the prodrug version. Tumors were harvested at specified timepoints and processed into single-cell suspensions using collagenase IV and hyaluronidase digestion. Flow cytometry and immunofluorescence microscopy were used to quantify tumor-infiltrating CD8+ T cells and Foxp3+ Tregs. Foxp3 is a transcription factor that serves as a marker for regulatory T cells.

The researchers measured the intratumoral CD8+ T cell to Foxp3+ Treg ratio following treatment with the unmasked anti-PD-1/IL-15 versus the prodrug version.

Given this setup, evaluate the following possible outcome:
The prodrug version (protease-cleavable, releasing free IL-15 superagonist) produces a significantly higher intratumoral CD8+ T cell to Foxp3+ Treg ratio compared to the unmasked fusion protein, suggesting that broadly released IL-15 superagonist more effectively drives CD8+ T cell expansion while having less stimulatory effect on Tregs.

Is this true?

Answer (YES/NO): YES